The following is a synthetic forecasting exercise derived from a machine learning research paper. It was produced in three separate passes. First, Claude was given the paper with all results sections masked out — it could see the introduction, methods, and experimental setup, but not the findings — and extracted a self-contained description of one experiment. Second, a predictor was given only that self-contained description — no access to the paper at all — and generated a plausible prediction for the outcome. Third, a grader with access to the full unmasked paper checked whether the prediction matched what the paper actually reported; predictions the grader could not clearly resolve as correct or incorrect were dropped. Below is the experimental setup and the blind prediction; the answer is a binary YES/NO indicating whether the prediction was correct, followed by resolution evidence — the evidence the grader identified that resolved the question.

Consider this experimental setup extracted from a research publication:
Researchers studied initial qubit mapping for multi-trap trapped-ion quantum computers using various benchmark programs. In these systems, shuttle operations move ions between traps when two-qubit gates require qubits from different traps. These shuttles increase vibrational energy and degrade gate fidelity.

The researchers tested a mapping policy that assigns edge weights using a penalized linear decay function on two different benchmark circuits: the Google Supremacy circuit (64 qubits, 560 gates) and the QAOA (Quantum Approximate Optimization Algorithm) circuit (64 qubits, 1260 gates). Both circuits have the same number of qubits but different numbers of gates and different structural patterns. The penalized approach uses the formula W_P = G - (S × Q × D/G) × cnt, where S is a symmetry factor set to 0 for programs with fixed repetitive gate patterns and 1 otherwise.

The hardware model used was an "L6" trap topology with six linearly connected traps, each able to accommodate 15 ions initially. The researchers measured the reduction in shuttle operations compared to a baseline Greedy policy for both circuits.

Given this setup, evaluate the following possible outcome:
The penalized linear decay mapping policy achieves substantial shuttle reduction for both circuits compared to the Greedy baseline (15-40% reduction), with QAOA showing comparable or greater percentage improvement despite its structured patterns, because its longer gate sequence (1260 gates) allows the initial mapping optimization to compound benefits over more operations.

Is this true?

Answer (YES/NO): NO